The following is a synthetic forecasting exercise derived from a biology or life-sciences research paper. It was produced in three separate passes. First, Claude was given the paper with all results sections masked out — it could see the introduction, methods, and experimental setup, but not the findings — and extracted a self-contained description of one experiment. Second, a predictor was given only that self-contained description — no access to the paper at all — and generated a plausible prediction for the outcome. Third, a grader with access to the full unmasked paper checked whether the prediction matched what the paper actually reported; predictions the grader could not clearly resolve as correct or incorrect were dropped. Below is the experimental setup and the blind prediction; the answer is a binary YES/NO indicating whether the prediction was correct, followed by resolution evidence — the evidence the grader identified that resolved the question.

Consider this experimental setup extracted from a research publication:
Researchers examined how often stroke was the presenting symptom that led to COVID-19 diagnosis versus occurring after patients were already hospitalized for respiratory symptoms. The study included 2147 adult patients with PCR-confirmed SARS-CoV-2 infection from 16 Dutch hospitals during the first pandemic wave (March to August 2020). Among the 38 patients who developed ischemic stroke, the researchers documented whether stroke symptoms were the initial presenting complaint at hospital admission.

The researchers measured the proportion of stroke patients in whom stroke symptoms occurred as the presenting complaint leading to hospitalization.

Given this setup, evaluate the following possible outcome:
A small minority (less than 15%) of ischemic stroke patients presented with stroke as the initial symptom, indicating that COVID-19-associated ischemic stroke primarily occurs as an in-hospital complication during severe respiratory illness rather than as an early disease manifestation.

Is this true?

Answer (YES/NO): YES